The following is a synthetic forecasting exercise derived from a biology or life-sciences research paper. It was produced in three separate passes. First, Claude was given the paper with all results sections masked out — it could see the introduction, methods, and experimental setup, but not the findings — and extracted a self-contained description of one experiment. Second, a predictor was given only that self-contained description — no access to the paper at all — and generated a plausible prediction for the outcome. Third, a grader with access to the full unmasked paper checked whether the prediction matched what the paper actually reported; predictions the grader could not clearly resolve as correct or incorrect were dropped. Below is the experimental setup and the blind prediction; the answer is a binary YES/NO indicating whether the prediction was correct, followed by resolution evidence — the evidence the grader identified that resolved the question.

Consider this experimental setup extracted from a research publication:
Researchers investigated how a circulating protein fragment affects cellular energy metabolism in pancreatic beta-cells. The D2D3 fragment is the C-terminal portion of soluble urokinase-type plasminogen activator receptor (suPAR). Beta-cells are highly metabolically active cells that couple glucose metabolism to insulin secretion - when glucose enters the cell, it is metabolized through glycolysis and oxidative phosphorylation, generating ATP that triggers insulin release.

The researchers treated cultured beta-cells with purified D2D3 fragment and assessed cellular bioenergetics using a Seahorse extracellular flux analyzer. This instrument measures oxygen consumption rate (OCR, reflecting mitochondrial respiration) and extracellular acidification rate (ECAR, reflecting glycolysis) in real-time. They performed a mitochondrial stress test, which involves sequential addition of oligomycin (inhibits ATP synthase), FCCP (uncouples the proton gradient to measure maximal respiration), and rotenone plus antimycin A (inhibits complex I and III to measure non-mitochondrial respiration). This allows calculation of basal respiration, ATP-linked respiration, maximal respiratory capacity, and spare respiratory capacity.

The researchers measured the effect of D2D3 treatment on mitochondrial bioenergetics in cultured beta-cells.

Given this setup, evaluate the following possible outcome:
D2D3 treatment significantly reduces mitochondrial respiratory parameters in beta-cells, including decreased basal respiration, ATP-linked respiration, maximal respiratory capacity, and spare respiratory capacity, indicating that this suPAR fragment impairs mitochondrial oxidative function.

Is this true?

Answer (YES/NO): YES